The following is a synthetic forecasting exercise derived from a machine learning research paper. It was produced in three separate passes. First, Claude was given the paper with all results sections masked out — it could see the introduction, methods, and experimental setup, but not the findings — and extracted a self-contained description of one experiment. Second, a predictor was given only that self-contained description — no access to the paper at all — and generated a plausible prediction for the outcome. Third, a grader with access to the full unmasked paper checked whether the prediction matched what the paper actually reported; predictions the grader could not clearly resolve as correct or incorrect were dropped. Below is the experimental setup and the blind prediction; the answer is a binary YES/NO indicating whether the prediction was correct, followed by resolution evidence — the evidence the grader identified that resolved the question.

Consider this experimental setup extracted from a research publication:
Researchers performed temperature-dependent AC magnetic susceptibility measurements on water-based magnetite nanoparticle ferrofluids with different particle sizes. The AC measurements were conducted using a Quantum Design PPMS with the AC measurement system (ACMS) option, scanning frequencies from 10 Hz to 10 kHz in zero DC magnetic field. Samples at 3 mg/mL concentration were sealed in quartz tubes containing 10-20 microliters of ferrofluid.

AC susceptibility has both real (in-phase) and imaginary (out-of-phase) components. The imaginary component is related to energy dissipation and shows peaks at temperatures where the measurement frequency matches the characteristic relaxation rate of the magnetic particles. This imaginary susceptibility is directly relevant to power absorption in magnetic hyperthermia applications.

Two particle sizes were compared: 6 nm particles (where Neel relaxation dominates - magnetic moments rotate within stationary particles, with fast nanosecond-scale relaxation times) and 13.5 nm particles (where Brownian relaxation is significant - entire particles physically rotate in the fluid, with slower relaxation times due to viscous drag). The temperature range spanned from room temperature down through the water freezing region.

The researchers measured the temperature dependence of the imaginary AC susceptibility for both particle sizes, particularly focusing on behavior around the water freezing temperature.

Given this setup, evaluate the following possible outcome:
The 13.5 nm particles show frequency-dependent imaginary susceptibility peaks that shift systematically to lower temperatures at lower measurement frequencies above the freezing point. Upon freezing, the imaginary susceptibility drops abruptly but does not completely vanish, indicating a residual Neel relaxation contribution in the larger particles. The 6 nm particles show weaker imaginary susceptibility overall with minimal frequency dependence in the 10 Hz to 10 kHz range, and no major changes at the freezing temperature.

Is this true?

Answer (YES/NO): NO